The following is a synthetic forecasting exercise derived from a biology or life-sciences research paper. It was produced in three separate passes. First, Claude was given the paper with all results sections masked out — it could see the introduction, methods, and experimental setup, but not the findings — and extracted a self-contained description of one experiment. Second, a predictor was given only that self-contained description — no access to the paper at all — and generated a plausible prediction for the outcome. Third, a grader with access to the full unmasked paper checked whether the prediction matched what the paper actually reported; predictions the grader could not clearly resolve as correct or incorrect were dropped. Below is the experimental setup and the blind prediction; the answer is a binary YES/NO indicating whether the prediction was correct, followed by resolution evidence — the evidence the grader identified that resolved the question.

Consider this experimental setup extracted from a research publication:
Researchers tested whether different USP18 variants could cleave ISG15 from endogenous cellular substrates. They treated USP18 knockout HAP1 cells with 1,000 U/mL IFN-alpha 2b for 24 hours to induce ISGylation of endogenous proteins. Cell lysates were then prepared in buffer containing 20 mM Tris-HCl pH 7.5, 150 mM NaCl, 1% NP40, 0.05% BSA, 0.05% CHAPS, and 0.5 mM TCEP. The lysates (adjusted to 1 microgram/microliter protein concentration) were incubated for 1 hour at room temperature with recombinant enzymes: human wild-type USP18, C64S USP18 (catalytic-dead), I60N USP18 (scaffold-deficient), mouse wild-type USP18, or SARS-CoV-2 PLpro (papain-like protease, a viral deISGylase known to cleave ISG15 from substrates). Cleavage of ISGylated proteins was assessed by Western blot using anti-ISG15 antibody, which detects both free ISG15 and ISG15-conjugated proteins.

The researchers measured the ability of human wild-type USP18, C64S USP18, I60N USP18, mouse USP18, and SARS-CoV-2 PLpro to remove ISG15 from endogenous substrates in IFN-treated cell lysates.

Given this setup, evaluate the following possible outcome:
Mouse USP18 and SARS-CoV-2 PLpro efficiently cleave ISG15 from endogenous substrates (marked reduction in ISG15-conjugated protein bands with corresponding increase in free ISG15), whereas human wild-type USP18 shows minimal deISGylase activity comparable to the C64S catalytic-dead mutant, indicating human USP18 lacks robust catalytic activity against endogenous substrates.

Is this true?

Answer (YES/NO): NO